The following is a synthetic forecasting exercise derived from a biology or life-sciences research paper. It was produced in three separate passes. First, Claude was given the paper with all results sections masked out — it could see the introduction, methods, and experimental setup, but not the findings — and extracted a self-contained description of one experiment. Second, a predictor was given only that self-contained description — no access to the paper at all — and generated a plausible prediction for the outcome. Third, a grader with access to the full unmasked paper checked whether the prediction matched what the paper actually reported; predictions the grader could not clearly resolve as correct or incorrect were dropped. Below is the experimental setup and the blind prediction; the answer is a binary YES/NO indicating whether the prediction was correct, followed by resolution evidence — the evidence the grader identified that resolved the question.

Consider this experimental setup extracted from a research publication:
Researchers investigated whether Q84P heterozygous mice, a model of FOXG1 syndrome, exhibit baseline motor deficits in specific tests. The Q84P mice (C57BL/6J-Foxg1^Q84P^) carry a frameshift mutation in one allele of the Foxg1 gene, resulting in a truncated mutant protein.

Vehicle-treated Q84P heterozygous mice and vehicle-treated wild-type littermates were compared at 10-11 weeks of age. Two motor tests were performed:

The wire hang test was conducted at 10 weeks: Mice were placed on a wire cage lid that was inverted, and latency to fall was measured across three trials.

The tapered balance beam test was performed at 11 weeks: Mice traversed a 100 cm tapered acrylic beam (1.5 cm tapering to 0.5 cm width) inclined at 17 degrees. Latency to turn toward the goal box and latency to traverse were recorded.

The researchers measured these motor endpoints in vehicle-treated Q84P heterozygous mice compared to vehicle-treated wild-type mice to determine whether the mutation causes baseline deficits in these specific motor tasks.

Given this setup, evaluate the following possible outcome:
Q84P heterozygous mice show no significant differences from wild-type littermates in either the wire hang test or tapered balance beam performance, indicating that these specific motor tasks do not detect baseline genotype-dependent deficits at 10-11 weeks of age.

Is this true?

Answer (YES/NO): YES